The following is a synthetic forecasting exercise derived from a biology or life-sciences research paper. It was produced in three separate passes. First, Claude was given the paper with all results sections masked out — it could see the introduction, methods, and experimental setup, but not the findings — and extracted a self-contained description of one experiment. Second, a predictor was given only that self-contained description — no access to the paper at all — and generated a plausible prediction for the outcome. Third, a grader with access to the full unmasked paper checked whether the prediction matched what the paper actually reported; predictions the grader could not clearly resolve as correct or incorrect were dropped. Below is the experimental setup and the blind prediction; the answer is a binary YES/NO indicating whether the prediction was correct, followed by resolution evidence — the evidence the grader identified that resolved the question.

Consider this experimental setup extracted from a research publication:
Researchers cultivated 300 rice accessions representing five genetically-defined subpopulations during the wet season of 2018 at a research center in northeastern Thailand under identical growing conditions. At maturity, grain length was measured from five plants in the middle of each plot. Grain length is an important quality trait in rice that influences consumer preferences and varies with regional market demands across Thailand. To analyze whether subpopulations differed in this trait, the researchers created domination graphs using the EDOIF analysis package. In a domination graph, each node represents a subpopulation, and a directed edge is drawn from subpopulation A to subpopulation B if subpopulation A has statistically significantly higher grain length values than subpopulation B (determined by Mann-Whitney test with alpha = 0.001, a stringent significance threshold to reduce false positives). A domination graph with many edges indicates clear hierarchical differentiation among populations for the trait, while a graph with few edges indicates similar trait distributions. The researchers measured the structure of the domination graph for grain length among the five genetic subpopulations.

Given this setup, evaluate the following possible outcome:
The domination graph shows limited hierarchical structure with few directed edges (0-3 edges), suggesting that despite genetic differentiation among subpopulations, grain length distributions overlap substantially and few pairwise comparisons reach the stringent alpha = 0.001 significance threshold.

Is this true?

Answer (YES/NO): YES